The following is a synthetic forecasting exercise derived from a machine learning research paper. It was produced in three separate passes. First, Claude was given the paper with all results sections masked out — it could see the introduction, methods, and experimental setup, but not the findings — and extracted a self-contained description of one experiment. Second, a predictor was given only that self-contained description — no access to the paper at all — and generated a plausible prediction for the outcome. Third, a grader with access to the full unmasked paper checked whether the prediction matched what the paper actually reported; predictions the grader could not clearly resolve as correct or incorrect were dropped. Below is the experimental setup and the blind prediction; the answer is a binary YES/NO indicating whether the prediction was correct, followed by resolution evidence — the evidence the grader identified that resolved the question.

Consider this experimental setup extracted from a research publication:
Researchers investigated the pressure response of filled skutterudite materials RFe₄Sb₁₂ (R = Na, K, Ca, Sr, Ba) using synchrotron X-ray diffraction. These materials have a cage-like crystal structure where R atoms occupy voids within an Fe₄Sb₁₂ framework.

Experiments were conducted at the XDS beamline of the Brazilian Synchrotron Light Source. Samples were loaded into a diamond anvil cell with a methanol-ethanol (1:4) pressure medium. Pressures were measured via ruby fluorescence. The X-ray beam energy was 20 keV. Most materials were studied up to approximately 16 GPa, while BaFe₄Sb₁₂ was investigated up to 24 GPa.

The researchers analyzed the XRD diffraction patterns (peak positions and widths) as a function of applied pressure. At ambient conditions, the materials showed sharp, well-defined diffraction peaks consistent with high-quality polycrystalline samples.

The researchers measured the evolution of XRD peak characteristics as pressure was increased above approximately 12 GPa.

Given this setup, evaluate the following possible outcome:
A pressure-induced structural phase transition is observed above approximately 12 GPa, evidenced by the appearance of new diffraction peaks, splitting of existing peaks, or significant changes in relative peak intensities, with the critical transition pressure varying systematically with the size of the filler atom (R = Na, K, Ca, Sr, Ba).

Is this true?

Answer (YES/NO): NO